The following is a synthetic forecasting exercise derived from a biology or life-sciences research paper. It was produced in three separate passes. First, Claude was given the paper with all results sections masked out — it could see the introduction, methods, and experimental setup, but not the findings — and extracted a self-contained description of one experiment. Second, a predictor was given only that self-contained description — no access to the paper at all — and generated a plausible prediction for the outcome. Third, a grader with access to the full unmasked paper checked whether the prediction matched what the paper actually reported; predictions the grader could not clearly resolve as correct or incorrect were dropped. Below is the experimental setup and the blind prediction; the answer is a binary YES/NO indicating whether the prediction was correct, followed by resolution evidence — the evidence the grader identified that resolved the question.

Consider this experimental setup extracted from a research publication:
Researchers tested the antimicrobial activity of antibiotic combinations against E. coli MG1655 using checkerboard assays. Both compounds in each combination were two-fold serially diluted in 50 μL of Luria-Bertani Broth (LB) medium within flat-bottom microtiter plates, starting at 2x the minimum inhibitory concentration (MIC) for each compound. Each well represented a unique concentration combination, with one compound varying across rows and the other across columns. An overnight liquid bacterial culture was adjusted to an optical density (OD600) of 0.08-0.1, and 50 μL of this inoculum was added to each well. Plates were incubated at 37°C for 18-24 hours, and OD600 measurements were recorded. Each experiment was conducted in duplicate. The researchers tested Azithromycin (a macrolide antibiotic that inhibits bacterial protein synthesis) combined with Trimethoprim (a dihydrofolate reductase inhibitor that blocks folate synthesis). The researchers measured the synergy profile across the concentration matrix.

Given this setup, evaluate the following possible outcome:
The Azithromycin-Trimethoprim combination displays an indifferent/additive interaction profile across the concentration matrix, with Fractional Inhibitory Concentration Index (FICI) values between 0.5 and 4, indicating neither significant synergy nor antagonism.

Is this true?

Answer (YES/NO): NO